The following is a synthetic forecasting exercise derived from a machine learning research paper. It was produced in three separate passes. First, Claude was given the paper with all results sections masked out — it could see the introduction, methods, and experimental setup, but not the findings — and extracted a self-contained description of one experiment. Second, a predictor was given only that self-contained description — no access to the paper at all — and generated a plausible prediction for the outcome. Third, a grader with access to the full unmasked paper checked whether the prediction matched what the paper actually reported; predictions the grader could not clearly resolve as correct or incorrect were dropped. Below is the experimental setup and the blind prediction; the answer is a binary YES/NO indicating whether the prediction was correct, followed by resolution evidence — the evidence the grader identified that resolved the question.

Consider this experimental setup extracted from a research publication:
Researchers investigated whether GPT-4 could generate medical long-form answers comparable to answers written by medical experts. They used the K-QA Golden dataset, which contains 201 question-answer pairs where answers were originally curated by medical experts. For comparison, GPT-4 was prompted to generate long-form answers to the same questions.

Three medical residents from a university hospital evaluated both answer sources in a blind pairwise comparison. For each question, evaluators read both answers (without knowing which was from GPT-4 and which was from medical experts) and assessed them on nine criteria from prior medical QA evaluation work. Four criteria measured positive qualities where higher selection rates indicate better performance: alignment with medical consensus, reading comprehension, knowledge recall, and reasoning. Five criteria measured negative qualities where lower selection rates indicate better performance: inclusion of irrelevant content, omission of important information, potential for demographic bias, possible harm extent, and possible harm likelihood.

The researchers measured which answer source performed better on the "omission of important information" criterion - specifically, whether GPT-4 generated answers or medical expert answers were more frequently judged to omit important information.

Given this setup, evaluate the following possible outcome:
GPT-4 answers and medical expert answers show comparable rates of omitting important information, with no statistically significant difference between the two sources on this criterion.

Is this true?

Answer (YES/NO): NO